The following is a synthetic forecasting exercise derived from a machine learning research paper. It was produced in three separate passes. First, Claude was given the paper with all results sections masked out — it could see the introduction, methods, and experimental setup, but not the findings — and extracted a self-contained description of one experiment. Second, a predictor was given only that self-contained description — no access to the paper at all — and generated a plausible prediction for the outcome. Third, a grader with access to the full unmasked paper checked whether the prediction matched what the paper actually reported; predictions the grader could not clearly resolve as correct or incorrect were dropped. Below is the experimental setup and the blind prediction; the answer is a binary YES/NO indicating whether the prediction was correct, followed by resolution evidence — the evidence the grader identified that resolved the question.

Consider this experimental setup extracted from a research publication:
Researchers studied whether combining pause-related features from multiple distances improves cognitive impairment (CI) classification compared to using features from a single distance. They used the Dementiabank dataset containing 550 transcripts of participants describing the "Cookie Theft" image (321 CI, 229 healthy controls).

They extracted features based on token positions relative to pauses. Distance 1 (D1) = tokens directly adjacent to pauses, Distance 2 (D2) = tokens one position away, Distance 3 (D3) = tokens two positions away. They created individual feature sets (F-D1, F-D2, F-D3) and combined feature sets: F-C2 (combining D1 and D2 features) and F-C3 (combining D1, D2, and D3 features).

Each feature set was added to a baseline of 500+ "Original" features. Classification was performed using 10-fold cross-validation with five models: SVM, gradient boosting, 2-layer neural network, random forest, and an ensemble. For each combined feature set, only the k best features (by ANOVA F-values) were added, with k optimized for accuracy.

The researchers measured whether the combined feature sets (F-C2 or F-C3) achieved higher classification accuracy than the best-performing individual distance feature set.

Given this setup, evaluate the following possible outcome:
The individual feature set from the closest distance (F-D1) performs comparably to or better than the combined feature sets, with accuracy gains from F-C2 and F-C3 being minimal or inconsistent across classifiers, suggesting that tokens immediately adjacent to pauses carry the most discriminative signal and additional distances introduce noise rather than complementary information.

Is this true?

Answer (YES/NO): NO